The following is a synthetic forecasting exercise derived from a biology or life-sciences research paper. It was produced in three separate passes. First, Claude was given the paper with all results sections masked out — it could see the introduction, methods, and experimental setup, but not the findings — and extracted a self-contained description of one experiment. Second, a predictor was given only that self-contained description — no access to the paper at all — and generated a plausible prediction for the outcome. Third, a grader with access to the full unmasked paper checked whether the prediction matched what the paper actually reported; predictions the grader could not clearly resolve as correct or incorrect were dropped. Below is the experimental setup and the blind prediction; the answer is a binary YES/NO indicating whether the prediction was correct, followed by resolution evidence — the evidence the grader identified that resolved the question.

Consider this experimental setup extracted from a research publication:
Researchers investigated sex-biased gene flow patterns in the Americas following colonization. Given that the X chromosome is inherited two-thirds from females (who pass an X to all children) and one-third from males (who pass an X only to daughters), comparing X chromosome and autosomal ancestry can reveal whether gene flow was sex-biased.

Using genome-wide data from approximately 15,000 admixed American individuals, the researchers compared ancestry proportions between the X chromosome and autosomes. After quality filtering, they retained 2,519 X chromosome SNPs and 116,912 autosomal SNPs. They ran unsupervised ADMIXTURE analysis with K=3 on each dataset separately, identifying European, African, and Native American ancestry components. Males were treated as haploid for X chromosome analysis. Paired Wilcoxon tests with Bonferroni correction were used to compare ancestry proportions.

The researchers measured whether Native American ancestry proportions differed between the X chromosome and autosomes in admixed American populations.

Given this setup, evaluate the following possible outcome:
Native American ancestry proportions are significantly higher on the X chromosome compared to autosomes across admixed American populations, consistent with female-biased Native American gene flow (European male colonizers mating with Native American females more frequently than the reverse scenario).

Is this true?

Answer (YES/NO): YES